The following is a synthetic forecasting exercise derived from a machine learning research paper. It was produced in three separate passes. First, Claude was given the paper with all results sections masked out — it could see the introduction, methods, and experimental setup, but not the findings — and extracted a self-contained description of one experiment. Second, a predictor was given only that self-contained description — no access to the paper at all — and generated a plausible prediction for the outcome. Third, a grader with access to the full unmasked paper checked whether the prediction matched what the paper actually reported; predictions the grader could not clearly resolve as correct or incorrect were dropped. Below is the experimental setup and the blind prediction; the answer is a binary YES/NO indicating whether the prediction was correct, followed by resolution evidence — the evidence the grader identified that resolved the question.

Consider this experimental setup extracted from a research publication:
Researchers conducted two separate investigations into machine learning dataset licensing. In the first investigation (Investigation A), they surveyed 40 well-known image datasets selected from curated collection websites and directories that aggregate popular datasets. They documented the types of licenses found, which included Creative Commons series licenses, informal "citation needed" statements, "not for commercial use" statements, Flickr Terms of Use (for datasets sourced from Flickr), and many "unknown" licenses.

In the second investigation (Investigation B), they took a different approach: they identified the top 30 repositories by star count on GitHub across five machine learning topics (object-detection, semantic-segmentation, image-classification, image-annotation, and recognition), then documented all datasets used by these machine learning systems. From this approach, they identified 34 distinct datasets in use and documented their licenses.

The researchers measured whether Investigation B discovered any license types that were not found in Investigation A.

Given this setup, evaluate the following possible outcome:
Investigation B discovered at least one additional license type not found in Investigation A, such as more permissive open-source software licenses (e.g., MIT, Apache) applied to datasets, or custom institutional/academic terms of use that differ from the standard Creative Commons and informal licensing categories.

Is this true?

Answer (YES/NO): YES